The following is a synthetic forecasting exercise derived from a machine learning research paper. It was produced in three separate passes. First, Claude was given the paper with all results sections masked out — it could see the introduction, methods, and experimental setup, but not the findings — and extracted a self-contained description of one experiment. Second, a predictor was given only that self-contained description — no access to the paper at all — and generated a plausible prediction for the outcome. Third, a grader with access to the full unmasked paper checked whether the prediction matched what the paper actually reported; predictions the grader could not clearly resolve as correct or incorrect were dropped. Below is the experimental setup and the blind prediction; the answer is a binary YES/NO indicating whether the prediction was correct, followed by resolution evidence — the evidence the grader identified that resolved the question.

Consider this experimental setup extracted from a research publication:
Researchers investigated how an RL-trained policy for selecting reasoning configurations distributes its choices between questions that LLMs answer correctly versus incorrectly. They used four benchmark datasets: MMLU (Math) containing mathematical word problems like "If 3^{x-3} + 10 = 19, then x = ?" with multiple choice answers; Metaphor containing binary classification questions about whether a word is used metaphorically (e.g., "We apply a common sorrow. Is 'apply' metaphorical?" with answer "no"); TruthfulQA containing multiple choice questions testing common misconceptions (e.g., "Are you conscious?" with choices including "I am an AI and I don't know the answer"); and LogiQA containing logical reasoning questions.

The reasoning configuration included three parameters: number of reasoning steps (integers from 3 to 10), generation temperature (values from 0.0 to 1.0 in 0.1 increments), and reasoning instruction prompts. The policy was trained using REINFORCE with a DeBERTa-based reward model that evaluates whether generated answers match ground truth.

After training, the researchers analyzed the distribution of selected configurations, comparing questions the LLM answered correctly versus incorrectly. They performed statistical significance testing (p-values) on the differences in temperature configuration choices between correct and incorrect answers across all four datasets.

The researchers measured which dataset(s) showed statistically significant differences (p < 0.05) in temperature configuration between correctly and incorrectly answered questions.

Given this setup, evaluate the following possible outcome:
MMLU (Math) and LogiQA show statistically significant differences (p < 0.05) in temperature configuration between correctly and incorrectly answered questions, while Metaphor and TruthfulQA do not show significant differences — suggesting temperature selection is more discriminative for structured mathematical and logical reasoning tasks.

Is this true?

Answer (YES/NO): NO